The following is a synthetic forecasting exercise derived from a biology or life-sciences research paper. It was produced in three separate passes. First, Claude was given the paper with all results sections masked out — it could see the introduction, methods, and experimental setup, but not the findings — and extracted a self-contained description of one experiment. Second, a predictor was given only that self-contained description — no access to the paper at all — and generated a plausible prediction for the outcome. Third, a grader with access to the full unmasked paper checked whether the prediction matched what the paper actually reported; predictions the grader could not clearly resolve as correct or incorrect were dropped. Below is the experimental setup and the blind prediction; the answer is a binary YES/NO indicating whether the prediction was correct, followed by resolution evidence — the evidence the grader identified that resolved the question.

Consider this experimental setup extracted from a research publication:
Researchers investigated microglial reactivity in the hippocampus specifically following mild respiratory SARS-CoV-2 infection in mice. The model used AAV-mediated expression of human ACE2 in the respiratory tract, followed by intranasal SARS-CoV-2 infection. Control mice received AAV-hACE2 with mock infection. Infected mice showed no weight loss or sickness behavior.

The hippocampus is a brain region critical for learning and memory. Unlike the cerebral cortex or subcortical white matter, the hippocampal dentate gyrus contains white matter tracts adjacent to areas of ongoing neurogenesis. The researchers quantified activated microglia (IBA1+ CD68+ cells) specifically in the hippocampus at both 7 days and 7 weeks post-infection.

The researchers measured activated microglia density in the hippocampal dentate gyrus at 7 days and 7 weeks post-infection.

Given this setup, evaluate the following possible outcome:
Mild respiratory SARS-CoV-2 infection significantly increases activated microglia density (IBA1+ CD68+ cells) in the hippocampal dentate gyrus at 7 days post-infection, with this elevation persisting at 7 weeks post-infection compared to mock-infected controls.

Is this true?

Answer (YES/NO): YES